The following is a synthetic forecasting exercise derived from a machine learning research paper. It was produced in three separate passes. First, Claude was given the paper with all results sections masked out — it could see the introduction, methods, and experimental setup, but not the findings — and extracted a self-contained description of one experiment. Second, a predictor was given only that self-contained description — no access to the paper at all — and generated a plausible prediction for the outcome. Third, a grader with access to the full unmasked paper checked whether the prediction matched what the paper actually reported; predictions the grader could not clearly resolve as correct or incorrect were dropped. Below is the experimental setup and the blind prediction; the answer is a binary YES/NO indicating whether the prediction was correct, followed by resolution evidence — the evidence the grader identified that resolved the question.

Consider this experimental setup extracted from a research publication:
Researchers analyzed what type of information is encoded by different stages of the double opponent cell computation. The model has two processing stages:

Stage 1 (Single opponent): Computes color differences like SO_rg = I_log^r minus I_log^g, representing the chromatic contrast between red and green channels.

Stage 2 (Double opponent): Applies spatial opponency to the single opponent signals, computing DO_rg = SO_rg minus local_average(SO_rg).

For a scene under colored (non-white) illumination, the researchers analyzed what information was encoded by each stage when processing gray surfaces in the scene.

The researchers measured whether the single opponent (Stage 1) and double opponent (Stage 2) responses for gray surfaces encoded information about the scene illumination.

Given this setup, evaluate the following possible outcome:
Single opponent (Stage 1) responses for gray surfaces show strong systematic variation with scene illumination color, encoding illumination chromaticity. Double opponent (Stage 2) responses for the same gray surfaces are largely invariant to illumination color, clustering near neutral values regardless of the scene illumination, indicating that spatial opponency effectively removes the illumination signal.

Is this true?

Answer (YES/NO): YES